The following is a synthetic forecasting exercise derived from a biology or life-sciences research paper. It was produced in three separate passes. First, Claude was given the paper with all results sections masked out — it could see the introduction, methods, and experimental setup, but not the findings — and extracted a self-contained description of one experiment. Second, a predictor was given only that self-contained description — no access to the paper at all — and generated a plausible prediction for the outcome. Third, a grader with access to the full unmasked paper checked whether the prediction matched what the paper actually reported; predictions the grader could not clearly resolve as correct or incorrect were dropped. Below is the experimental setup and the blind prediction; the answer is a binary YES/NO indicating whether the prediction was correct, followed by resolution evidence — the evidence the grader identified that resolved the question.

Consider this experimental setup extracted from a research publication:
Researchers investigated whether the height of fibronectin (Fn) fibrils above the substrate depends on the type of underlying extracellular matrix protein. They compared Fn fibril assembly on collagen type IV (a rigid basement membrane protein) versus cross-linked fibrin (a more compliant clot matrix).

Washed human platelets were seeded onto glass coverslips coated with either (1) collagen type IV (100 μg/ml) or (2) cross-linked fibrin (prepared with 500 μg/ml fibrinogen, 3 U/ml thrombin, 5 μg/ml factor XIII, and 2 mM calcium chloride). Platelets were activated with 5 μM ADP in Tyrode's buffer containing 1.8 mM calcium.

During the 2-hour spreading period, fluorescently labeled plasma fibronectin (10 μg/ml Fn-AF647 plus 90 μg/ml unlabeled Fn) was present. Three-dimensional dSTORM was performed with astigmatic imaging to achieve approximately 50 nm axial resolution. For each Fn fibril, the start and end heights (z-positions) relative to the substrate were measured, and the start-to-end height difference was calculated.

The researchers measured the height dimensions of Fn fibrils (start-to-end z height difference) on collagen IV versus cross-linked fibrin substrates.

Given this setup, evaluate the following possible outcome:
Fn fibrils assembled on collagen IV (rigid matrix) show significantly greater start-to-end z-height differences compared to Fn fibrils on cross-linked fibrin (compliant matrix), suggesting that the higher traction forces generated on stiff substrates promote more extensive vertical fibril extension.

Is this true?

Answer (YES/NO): NO